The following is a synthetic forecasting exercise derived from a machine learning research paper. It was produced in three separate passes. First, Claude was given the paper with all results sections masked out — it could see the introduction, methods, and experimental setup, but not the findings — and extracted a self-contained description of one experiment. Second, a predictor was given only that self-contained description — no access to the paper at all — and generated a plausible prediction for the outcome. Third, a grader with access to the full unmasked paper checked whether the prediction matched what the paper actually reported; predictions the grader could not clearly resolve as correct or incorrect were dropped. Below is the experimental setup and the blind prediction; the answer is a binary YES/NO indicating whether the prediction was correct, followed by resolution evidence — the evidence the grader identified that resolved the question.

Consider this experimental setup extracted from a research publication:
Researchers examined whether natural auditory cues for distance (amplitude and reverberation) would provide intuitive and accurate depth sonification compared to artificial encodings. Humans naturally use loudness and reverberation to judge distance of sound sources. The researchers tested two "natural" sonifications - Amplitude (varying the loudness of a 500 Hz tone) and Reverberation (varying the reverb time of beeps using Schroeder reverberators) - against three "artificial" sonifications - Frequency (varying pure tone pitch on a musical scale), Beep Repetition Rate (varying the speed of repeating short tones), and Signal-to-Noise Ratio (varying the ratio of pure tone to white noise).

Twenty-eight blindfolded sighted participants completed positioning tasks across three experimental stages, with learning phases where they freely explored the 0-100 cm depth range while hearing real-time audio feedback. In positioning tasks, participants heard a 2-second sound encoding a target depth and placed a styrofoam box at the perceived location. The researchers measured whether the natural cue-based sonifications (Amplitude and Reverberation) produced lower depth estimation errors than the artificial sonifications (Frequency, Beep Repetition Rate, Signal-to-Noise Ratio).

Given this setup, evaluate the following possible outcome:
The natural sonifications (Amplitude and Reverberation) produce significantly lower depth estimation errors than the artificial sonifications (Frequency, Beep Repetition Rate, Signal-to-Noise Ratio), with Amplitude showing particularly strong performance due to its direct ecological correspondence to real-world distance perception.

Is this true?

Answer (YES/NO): NO